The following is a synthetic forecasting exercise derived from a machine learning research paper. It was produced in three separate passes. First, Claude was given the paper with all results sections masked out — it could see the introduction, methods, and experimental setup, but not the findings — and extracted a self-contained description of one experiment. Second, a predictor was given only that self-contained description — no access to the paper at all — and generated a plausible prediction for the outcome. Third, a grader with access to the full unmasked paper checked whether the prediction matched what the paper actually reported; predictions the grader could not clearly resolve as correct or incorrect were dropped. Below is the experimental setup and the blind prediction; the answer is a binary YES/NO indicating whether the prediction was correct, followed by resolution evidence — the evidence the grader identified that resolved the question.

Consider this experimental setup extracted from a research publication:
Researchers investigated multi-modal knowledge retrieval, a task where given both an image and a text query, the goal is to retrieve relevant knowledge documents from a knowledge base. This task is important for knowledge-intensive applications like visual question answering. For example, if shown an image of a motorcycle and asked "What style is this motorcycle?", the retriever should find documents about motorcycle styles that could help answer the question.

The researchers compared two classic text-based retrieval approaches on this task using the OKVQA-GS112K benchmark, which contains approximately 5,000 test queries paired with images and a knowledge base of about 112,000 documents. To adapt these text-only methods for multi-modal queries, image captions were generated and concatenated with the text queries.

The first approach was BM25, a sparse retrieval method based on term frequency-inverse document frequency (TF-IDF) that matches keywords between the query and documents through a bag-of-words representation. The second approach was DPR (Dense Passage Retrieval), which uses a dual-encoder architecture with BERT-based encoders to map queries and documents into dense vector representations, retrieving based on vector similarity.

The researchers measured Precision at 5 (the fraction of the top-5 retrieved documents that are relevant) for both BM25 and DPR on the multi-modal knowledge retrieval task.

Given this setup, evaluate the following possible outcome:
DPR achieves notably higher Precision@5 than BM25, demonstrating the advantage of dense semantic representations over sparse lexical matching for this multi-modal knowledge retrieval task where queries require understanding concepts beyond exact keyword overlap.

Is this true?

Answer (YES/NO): NO